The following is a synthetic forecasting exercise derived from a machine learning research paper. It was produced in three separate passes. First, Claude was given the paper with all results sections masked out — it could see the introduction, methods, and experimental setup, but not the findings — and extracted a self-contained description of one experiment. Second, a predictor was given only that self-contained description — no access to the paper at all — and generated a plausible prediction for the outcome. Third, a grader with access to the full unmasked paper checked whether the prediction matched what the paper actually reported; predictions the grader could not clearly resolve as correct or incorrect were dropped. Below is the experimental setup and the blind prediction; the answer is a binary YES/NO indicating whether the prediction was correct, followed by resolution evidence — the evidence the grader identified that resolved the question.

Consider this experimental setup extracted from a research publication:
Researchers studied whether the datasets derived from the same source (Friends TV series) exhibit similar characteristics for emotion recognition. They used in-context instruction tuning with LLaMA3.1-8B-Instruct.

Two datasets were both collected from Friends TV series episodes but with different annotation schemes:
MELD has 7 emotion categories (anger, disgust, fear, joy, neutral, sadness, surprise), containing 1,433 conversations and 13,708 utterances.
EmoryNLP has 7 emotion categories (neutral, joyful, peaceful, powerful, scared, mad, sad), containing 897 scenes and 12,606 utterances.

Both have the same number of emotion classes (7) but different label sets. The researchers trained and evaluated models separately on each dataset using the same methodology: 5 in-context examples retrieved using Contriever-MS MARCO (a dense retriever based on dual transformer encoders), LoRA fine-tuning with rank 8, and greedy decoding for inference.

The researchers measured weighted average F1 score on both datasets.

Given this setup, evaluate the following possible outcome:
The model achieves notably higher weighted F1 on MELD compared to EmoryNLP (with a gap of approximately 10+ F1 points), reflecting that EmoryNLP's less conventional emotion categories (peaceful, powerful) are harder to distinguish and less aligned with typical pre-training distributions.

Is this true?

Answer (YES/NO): YES